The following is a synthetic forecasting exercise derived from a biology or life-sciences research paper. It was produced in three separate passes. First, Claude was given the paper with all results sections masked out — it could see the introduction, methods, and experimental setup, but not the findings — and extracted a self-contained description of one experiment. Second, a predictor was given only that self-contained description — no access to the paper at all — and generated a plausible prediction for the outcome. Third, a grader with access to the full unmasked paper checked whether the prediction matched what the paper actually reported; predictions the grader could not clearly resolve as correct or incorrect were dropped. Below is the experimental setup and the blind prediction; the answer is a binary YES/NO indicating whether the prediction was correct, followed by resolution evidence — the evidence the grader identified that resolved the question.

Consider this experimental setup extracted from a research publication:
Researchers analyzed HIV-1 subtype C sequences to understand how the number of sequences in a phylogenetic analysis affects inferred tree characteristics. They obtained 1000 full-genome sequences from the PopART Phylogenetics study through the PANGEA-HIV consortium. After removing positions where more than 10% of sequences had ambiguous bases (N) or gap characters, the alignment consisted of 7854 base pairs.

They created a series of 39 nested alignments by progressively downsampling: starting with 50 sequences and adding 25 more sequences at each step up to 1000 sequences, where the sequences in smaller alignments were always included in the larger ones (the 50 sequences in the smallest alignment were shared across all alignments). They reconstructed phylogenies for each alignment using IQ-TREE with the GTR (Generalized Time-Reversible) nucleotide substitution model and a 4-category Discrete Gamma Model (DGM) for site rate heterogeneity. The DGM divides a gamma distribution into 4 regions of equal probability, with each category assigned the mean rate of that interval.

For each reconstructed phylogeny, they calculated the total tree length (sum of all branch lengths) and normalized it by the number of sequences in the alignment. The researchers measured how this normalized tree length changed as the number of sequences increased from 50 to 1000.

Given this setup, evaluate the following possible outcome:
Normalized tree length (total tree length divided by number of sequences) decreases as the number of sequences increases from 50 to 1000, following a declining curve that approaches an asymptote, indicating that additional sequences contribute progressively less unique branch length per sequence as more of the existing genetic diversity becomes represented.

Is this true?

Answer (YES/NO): NO